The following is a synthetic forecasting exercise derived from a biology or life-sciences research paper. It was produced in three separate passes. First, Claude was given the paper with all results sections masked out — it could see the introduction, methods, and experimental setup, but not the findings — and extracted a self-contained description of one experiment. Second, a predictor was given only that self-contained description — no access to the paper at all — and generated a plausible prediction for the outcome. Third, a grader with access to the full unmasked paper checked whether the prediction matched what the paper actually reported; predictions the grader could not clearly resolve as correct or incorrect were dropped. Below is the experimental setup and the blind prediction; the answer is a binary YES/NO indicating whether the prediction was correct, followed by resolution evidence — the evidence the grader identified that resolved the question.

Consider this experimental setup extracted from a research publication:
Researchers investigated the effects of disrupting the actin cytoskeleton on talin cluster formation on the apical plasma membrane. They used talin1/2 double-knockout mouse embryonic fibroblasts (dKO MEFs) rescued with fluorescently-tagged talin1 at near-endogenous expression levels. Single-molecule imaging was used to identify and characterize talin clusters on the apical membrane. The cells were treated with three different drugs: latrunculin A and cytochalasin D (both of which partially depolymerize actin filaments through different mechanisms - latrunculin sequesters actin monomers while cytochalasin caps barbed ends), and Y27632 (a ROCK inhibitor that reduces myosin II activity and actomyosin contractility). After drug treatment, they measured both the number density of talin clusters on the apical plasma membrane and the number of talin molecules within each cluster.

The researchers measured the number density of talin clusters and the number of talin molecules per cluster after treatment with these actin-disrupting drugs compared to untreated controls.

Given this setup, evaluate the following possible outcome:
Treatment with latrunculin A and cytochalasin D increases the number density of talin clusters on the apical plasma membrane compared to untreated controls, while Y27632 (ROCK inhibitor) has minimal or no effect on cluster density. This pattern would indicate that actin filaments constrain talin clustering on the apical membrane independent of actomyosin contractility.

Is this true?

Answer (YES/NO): NO